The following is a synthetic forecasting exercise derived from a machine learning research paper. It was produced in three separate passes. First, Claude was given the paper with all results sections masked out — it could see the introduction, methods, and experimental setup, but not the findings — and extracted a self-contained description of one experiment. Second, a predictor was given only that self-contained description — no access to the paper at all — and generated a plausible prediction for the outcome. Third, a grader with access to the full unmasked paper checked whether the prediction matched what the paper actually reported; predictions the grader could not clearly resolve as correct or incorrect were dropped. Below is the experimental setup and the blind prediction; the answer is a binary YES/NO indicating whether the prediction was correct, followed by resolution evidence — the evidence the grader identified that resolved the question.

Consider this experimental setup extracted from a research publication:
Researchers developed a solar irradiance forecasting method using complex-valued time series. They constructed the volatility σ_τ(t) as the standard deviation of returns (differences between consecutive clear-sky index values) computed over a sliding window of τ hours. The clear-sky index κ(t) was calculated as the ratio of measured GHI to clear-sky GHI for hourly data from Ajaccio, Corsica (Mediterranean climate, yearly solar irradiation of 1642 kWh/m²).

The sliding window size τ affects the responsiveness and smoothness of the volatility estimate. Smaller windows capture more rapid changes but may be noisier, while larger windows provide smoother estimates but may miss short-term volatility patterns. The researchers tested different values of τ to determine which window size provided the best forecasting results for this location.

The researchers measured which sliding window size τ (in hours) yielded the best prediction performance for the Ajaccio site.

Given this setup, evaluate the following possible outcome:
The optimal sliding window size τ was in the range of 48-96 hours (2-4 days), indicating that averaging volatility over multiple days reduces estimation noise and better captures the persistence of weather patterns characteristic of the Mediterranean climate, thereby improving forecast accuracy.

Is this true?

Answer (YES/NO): NO